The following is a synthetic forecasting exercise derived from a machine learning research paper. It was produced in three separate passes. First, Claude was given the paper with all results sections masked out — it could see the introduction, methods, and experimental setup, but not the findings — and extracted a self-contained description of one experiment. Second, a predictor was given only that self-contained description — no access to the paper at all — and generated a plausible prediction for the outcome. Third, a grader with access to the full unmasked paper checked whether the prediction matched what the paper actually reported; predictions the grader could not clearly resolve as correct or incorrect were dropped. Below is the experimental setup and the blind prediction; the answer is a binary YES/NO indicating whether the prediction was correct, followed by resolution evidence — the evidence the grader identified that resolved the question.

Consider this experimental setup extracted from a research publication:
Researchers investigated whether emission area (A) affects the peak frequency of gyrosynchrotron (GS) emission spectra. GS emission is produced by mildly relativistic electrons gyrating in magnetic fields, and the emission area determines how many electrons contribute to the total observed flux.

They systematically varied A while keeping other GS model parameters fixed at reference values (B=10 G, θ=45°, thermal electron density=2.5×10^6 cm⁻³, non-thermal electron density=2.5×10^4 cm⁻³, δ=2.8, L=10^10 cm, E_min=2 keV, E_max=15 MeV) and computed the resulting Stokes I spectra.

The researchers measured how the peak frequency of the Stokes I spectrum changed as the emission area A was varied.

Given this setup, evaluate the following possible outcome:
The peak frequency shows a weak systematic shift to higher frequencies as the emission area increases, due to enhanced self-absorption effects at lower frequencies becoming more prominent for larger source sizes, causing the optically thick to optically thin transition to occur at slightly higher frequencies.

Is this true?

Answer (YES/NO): NO